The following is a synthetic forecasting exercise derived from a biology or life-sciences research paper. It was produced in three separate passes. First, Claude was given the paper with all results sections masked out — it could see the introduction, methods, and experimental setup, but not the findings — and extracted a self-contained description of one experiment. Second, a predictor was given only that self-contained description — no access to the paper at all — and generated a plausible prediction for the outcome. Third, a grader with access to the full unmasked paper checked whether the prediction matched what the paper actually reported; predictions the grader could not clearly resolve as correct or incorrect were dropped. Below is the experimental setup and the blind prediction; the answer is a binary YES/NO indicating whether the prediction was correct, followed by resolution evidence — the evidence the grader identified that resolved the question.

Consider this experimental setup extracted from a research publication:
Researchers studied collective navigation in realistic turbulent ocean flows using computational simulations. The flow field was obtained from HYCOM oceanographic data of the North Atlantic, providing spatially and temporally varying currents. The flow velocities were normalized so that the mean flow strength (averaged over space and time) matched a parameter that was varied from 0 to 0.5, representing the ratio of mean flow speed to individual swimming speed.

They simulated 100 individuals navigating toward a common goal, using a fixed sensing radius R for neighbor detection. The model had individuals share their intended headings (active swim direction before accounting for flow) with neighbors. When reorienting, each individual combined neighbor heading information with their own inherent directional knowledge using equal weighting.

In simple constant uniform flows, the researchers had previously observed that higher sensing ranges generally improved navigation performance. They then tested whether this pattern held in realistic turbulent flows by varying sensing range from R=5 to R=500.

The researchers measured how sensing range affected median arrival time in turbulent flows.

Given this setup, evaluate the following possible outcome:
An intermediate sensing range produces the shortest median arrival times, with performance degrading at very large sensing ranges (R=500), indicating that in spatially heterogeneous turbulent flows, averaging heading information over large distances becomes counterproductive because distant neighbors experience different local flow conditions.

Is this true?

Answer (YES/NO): YES